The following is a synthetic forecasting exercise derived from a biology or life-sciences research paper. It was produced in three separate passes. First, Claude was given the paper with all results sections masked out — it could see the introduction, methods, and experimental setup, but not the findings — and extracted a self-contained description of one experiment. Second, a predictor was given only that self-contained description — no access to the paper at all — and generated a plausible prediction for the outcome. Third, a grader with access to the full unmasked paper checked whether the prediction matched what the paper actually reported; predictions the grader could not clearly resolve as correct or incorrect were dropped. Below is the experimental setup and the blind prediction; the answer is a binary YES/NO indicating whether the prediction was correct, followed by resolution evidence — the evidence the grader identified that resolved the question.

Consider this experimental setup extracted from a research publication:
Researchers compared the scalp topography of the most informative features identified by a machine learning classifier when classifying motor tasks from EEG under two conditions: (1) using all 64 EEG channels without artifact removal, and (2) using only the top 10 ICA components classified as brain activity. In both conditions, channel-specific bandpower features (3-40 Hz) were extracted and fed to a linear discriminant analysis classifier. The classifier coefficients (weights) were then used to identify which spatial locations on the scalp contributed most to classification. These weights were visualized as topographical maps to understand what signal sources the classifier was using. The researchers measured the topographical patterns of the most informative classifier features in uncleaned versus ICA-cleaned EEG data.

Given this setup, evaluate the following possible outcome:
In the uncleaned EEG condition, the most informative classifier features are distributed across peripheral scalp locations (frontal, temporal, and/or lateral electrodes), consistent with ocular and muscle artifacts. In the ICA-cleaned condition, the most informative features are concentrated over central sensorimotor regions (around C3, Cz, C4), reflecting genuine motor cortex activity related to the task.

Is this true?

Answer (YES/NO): YES